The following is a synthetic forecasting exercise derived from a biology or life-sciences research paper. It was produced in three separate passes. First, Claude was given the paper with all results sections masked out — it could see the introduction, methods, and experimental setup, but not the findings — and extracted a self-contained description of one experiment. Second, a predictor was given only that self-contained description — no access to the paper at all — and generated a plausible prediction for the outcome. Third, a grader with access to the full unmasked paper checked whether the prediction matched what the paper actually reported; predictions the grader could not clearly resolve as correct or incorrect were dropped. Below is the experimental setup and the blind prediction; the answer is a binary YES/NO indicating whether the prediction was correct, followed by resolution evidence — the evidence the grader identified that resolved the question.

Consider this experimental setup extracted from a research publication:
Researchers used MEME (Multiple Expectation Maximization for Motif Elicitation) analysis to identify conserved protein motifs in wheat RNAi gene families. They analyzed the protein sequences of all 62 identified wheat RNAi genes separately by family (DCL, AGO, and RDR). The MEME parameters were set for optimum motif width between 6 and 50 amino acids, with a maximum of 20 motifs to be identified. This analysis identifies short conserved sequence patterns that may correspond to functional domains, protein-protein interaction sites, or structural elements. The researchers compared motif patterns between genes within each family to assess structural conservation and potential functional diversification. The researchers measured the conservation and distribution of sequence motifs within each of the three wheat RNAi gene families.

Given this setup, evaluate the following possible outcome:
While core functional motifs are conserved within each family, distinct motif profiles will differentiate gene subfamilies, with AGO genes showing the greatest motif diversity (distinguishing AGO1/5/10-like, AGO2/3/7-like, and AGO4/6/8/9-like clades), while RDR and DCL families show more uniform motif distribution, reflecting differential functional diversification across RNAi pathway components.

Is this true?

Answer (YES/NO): NO